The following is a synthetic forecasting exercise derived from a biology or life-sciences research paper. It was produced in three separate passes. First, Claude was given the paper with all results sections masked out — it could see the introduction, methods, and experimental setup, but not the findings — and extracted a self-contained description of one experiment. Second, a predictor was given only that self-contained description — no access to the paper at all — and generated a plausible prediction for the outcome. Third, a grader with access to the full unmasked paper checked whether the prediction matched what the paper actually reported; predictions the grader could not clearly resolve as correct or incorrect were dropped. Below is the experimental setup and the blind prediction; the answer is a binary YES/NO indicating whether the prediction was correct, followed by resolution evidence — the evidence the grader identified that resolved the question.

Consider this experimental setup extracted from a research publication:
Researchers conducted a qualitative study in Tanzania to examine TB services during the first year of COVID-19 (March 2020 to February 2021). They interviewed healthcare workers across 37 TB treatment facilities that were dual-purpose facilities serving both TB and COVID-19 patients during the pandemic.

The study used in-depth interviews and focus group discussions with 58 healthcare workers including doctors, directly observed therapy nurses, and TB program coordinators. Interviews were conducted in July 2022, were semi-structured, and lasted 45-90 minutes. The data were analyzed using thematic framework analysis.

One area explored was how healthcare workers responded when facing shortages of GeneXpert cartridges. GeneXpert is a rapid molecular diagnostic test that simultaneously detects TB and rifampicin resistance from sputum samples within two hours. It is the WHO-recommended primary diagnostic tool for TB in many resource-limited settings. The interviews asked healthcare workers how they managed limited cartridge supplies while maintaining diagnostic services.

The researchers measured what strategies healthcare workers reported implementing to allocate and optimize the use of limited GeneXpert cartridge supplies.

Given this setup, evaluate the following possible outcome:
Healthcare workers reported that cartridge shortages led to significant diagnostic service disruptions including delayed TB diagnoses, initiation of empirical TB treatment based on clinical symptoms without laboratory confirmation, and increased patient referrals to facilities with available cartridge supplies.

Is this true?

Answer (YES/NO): NO